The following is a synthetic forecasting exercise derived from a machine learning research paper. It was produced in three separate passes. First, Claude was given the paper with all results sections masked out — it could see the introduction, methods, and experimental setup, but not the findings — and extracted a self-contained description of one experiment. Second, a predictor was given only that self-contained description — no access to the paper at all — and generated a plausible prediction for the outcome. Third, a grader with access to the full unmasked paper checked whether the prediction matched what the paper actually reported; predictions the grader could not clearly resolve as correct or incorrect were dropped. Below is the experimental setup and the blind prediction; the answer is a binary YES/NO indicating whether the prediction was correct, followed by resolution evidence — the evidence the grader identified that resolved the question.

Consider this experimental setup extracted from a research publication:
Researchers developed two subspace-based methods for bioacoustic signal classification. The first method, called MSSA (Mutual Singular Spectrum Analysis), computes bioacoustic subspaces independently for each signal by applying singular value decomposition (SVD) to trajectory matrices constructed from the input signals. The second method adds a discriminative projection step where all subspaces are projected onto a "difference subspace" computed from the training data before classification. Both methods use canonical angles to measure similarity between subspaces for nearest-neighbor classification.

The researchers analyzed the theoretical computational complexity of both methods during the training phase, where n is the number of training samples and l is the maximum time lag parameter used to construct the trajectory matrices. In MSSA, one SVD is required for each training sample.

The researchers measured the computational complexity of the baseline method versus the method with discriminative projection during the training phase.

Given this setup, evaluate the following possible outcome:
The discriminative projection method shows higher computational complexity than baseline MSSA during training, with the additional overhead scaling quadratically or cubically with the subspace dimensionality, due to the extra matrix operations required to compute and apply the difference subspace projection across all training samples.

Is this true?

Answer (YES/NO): NO